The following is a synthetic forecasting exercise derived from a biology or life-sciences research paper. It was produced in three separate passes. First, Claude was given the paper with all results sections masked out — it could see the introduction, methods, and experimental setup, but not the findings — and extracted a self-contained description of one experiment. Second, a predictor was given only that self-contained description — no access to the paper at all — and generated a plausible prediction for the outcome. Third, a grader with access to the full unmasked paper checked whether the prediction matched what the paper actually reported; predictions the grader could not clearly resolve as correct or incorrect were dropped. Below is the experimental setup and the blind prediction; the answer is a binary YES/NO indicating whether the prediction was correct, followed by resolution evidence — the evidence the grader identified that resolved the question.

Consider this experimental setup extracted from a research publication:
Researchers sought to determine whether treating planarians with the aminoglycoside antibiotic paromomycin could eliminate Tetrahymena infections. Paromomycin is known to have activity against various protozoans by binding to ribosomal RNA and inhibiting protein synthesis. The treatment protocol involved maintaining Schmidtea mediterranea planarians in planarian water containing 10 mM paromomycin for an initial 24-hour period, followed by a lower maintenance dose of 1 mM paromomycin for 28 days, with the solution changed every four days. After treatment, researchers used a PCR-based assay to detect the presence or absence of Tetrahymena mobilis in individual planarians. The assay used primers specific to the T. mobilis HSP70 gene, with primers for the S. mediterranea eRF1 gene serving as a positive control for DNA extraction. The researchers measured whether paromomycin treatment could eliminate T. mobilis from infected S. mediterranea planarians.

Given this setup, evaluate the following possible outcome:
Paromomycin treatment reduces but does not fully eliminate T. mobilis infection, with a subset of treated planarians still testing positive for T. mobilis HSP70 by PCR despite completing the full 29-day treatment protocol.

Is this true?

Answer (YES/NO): NO